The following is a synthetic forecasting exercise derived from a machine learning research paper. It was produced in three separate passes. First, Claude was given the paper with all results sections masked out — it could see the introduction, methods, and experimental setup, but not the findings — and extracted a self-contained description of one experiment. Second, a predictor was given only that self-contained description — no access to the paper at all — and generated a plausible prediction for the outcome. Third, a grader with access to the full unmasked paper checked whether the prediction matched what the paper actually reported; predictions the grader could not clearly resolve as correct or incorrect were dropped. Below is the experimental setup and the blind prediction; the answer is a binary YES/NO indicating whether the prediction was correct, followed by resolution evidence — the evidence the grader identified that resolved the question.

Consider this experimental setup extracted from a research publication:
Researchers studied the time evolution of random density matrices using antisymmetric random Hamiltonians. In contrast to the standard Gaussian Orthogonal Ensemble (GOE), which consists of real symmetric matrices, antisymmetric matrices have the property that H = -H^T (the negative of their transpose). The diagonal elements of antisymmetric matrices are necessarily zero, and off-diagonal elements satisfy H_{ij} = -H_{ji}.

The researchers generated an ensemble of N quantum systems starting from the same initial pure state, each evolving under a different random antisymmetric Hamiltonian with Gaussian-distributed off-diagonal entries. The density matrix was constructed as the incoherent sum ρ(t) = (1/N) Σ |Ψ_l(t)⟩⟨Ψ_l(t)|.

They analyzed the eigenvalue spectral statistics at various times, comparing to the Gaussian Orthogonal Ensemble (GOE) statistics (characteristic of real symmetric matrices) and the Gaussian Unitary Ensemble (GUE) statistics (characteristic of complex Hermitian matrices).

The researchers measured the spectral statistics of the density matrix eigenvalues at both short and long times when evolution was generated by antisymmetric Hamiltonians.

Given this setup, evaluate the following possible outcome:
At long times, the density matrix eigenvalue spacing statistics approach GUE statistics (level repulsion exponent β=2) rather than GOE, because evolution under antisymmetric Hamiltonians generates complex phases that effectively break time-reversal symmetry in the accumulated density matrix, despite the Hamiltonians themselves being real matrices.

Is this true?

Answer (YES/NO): NO